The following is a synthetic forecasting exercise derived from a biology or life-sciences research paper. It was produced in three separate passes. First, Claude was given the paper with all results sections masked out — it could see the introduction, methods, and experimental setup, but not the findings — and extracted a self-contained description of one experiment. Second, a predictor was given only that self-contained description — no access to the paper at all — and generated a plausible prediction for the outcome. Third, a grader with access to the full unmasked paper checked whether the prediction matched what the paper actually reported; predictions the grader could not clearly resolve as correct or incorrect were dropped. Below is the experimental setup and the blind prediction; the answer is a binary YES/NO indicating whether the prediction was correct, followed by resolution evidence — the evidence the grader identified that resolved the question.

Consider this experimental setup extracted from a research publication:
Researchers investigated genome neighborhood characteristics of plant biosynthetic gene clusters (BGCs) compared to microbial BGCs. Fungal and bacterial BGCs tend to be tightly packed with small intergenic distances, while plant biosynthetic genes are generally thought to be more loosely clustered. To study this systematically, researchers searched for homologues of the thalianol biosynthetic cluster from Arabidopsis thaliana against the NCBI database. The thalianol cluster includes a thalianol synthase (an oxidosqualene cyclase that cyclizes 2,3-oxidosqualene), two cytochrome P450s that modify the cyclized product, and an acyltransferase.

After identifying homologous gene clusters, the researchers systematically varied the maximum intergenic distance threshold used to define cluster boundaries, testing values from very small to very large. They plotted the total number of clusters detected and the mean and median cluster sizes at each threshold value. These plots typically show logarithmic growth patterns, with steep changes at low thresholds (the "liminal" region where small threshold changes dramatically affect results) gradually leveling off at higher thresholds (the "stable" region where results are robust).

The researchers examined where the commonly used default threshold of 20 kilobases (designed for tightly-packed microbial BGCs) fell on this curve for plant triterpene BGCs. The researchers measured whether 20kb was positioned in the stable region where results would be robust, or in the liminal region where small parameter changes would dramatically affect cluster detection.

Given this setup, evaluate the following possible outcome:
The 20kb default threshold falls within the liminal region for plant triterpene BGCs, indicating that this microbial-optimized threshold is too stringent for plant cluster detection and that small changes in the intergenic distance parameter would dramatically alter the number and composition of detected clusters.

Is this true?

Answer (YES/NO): YES